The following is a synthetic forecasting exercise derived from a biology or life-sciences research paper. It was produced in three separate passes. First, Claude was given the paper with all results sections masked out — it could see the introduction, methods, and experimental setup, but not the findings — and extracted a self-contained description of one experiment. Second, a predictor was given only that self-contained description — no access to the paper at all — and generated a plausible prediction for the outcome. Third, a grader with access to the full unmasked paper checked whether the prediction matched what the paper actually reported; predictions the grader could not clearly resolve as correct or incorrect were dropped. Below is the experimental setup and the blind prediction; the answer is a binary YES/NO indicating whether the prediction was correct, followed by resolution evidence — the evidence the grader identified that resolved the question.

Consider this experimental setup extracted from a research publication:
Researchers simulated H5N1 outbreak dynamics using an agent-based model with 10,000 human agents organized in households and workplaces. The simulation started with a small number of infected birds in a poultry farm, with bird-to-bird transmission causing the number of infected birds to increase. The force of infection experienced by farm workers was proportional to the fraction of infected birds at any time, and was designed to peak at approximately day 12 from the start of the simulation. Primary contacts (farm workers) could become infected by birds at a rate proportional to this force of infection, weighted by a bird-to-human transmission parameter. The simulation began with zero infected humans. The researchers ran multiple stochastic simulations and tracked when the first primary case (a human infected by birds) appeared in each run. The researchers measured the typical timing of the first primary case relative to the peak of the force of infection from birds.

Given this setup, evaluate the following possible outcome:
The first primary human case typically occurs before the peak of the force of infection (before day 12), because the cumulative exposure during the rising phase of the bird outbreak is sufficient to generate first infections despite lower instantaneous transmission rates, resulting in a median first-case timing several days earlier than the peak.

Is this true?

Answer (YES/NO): NO